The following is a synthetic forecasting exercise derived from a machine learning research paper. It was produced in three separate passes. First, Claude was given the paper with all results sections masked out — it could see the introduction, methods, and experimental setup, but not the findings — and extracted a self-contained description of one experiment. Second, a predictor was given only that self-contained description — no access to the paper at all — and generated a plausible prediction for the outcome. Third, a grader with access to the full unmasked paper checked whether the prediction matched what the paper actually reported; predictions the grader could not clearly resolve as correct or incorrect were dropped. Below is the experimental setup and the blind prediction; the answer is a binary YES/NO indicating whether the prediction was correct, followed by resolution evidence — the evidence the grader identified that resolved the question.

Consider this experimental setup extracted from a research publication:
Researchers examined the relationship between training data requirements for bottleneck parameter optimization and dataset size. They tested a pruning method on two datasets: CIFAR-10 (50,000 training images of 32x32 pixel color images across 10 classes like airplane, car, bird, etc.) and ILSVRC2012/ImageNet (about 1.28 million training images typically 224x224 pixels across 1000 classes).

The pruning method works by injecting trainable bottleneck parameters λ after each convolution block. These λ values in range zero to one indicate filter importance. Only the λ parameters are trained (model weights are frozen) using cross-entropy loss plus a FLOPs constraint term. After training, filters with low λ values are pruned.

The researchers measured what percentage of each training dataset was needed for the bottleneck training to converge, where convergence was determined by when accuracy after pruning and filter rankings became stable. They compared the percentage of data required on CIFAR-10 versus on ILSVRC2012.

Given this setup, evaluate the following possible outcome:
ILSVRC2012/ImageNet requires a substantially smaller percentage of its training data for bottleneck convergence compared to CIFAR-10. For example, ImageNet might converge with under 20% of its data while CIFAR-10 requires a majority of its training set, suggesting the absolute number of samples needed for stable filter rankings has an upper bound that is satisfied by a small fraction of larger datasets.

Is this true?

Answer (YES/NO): NO